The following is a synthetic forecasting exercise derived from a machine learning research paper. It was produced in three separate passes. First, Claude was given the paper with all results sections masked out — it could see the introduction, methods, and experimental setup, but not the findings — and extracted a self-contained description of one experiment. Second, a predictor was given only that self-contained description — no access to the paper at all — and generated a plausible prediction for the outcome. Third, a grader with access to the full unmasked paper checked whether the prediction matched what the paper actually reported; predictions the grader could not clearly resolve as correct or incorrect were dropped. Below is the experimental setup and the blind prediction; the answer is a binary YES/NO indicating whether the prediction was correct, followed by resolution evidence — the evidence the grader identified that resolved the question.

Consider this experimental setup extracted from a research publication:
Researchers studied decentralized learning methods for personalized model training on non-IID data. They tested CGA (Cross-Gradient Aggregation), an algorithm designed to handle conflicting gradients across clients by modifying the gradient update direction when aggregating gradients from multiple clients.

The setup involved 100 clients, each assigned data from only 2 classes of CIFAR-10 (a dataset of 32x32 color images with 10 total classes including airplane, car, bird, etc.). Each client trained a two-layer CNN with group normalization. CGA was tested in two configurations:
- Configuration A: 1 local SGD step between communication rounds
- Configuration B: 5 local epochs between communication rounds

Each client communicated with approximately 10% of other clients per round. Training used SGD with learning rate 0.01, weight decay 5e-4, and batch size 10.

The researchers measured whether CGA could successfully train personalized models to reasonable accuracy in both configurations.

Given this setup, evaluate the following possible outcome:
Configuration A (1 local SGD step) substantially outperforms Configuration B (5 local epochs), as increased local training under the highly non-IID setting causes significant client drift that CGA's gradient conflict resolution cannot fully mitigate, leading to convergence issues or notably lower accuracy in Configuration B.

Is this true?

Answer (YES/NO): YES